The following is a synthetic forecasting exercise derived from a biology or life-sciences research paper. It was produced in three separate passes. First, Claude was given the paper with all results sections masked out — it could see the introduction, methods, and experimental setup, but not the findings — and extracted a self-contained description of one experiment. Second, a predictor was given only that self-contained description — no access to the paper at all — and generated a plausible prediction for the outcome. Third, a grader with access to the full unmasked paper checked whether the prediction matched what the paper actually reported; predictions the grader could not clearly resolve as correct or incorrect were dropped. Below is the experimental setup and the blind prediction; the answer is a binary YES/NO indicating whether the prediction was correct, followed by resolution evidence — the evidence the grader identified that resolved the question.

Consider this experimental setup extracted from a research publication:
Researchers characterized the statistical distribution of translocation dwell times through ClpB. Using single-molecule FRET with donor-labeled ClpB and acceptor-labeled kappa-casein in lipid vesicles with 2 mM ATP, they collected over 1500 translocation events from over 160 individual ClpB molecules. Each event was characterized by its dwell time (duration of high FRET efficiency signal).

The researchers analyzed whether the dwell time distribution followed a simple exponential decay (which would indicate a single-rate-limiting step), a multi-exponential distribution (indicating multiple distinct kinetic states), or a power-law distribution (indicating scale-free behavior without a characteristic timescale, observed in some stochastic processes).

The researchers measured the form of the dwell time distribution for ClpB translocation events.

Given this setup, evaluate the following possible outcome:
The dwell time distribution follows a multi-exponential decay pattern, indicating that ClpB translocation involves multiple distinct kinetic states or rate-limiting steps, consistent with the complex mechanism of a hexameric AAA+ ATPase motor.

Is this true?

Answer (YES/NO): NO